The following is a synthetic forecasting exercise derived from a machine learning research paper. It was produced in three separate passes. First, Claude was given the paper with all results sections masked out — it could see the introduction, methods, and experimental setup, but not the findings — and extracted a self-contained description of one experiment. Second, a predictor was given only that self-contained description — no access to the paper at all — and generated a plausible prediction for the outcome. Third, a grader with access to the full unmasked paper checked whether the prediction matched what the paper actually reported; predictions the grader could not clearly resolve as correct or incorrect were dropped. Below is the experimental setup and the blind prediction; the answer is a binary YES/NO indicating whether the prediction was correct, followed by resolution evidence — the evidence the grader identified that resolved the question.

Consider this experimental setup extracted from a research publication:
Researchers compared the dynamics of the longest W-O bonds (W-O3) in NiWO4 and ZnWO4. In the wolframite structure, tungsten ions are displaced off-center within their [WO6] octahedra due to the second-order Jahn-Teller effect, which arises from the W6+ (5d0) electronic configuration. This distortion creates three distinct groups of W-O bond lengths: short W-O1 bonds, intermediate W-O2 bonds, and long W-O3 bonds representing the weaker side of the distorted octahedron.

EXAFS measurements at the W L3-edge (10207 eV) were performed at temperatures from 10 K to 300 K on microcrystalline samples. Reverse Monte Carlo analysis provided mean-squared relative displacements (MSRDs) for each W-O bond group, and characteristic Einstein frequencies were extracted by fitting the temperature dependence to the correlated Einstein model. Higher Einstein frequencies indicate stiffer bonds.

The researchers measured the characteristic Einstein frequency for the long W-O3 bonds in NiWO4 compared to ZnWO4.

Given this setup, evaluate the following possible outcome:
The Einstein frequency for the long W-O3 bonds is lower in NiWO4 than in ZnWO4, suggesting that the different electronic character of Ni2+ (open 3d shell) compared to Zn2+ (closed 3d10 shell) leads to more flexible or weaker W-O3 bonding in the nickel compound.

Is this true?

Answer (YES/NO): YES